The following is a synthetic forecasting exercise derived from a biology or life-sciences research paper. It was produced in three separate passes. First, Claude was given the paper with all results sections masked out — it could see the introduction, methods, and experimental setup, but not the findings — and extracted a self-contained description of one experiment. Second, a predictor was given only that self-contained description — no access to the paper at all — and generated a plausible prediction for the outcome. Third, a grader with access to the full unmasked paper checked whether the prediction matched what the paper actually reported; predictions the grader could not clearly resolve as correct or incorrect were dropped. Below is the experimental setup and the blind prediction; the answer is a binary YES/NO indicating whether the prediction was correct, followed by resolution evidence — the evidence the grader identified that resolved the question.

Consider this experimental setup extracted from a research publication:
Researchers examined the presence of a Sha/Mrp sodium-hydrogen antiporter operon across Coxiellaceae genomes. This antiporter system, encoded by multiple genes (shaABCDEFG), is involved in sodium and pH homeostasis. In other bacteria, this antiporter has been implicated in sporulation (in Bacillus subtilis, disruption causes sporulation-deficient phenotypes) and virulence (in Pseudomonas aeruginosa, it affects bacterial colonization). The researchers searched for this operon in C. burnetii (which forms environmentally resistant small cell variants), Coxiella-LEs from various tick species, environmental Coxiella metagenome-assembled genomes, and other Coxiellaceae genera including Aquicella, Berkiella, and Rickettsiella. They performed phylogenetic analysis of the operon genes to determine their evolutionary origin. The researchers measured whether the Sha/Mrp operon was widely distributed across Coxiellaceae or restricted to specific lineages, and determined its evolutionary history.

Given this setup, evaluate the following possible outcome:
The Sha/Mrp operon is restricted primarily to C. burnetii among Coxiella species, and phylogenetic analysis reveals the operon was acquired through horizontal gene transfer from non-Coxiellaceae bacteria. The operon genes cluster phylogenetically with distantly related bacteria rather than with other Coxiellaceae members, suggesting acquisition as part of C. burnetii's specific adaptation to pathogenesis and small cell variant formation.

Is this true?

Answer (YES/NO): YES